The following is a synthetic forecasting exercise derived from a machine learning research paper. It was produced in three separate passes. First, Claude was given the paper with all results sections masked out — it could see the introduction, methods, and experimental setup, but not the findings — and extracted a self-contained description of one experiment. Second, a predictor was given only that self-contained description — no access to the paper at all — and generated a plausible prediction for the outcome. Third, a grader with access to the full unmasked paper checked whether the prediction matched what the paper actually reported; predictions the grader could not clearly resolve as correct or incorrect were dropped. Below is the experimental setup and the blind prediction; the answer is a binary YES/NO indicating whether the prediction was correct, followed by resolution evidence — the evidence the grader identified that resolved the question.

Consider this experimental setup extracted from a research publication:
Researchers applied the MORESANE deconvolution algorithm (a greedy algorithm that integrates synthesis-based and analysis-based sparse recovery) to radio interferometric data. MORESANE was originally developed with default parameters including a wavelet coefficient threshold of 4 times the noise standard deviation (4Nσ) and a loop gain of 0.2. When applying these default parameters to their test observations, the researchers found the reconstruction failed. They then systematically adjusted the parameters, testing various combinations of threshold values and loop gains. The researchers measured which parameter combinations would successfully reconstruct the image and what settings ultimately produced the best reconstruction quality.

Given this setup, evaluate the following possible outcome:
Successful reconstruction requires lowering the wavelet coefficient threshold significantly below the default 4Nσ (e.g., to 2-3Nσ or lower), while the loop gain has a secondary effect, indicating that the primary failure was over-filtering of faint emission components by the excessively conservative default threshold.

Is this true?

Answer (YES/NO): NO